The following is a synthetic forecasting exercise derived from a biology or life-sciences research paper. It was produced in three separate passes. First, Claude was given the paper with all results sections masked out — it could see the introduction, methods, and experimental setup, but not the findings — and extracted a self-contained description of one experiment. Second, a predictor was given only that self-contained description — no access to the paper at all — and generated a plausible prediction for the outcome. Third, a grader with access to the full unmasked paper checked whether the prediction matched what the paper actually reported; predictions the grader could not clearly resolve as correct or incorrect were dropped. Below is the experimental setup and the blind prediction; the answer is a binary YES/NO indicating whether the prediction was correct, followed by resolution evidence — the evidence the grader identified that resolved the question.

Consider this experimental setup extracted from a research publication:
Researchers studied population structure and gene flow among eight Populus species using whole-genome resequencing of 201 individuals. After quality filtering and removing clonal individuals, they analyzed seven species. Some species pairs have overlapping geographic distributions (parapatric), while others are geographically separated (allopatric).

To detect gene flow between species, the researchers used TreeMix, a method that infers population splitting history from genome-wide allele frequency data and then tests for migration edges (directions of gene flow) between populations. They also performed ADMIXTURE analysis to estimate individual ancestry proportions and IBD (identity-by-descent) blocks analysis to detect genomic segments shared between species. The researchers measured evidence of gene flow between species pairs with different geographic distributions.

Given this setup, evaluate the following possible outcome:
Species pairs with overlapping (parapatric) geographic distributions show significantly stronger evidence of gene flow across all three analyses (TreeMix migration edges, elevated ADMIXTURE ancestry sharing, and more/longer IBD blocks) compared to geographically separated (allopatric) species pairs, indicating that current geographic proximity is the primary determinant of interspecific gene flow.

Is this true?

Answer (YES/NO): NO